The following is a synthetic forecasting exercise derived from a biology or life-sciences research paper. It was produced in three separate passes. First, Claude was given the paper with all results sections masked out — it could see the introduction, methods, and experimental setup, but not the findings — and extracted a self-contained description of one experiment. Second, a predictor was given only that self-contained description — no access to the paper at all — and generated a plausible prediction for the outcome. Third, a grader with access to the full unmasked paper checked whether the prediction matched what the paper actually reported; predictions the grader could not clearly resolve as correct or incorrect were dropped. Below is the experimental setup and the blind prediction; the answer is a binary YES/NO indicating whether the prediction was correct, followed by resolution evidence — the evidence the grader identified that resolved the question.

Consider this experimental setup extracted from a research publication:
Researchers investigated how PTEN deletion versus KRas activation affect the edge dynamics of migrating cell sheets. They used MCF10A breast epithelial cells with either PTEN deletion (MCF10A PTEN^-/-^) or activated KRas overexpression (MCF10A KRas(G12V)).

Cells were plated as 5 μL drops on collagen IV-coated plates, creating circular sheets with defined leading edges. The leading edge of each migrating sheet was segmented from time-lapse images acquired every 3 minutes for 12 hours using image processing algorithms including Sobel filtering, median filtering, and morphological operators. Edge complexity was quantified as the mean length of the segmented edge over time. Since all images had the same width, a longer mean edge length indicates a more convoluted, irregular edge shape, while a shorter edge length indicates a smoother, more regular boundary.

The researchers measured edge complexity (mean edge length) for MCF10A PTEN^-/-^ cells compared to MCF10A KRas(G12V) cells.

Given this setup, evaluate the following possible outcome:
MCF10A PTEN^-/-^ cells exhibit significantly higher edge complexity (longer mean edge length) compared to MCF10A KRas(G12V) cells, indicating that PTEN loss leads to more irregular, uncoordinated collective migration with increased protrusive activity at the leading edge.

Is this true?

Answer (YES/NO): NO